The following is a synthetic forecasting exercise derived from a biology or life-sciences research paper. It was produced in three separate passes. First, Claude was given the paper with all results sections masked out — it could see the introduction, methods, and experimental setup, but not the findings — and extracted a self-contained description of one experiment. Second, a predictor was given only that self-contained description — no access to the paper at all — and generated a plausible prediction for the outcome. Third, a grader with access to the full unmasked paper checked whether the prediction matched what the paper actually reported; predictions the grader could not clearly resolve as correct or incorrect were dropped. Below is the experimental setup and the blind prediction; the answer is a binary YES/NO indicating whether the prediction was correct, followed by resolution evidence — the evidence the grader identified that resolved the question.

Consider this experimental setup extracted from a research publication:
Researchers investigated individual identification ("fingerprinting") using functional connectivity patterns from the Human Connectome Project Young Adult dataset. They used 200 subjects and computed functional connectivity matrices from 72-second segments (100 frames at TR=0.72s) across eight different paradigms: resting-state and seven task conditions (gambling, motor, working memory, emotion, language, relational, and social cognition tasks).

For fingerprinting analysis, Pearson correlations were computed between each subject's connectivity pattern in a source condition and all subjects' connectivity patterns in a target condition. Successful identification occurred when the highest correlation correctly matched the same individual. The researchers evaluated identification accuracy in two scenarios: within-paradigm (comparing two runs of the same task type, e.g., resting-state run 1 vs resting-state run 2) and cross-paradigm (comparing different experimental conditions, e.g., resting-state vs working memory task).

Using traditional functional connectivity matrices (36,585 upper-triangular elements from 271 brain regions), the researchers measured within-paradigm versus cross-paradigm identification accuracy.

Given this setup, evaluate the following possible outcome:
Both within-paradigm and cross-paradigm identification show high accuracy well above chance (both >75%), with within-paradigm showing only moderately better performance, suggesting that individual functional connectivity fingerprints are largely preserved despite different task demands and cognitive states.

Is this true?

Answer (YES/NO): NO